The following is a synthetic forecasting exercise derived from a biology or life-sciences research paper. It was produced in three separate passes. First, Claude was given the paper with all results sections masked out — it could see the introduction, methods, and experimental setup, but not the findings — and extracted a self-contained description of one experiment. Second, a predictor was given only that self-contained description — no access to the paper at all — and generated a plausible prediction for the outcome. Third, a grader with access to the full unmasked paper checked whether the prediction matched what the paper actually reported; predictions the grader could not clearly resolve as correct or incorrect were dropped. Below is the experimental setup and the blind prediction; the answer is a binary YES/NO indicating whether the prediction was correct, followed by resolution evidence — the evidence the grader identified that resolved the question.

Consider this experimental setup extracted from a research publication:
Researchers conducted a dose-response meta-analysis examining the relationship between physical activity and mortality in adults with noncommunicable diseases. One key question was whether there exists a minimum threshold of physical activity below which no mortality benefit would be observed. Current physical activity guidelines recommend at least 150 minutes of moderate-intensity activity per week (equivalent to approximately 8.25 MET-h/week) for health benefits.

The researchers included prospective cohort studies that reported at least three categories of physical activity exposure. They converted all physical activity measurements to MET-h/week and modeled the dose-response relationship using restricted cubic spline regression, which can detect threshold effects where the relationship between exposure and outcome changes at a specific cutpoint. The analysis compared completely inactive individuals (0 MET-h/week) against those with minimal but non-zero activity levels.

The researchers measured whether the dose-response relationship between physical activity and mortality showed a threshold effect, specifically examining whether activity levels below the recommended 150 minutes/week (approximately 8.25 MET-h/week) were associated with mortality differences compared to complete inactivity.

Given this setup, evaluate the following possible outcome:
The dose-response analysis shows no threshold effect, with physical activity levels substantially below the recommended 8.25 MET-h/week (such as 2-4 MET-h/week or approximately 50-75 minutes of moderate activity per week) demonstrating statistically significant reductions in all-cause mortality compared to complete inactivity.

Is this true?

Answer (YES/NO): YES